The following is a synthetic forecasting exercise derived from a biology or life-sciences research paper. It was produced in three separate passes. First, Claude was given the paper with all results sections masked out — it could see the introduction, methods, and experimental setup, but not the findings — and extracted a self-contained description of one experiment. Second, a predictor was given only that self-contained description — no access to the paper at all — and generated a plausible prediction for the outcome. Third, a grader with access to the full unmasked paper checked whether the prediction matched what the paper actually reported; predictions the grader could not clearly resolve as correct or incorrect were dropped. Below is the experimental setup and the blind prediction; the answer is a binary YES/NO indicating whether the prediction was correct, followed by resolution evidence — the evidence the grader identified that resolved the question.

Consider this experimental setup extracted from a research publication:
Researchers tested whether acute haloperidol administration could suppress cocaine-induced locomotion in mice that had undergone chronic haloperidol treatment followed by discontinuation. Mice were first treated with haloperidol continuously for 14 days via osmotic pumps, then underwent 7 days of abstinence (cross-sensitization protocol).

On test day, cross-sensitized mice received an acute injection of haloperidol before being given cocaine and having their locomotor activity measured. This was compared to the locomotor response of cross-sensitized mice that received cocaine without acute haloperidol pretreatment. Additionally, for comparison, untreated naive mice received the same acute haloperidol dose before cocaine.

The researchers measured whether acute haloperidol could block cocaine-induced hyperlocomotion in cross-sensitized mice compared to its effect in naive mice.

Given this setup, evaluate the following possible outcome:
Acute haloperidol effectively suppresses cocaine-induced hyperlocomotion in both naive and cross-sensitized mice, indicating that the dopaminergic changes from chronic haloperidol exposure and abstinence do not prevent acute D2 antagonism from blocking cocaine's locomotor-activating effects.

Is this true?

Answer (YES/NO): NO